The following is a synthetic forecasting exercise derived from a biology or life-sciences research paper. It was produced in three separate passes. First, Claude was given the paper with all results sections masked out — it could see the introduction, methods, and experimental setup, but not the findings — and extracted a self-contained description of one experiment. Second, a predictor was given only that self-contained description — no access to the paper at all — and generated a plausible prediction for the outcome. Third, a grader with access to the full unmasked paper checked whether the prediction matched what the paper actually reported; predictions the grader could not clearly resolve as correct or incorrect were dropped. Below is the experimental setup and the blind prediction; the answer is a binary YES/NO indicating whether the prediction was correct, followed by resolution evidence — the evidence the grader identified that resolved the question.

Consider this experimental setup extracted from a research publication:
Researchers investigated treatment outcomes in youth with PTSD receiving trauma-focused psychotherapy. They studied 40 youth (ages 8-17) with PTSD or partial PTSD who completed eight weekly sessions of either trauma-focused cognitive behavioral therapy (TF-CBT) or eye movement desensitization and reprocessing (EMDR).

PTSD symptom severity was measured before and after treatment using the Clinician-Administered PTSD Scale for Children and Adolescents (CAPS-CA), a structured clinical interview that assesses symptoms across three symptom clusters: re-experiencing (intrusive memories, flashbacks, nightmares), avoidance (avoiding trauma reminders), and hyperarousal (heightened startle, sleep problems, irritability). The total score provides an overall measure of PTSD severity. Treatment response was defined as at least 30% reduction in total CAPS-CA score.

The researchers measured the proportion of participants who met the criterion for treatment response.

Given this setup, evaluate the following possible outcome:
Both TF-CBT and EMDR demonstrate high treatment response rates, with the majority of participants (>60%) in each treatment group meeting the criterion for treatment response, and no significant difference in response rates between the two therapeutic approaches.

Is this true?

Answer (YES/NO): NO